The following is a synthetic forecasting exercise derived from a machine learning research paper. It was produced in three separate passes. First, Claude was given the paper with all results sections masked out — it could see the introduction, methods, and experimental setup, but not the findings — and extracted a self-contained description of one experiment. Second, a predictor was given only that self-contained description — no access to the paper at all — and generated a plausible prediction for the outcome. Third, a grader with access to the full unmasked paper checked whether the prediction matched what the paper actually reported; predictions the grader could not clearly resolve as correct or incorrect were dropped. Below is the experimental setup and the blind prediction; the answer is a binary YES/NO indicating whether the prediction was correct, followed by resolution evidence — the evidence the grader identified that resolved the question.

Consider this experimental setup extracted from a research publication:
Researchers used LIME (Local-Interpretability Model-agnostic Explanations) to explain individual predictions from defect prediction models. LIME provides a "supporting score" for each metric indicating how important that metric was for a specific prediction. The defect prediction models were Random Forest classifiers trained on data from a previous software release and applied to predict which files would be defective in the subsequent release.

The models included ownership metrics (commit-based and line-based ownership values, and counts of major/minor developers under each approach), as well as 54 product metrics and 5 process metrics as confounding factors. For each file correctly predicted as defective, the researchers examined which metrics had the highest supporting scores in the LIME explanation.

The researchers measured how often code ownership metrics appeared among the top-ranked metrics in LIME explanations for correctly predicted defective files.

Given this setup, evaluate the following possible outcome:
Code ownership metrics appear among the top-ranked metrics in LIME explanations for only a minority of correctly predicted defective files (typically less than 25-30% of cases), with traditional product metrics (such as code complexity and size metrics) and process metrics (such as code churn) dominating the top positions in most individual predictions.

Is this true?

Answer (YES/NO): NO